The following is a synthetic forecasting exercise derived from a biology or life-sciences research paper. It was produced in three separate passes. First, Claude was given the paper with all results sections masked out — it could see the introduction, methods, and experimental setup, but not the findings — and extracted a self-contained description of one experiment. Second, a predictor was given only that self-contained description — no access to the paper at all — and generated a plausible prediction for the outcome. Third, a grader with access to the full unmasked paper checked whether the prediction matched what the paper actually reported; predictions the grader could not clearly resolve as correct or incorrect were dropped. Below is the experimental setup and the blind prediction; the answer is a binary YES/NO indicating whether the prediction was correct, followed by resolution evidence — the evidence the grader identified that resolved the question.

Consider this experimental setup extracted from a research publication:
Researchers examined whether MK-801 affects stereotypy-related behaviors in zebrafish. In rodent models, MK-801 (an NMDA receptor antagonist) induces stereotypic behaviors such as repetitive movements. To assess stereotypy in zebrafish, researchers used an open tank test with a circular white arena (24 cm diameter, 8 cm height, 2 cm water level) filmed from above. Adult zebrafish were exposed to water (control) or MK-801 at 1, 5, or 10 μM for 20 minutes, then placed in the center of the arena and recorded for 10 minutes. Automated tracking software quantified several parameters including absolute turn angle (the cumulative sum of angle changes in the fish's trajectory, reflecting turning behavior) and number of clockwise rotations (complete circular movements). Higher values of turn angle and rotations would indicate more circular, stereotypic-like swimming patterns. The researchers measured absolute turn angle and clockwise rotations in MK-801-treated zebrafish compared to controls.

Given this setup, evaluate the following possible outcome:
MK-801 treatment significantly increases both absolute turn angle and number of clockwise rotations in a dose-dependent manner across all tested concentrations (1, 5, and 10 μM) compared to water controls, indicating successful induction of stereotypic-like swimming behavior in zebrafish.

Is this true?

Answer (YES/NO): NO